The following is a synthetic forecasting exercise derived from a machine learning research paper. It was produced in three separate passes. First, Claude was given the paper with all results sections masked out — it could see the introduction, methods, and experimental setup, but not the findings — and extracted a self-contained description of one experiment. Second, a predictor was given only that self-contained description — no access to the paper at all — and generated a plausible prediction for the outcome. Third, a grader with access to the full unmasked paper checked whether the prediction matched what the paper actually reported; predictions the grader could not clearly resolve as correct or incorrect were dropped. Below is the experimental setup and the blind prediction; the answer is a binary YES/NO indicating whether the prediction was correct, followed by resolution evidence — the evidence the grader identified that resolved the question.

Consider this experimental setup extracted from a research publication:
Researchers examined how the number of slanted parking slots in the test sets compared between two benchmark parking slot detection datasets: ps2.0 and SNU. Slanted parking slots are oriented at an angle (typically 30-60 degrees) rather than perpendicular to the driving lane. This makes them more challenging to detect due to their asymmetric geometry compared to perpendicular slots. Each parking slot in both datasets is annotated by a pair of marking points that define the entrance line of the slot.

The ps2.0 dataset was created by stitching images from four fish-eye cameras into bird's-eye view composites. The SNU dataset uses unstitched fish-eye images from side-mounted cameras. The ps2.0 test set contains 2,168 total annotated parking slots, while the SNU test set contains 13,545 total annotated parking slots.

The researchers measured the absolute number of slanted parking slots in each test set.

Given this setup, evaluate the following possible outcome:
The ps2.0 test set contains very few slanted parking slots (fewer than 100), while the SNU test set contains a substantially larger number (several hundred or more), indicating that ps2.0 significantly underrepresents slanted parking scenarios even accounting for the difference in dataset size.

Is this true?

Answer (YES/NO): YES